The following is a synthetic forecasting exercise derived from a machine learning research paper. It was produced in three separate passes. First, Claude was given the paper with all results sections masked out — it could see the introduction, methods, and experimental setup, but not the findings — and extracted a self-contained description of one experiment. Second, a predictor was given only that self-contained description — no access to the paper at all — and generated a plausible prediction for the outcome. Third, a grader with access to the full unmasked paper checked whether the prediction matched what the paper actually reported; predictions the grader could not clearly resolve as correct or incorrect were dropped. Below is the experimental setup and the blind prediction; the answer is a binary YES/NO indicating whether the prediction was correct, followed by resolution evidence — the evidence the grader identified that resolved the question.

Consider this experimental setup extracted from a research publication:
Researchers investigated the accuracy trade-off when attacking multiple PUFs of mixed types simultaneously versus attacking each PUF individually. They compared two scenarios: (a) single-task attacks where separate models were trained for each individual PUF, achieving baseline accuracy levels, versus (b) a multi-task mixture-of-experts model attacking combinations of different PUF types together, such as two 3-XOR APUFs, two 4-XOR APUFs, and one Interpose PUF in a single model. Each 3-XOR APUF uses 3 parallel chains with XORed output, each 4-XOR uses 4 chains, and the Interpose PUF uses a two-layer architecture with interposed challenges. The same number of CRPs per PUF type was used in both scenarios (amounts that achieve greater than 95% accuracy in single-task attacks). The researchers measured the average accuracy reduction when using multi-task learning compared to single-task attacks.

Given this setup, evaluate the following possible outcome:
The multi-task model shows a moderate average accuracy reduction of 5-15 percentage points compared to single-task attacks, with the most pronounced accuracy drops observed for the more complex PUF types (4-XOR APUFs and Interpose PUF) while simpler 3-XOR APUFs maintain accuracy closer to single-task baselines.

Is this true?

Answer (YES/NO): NO